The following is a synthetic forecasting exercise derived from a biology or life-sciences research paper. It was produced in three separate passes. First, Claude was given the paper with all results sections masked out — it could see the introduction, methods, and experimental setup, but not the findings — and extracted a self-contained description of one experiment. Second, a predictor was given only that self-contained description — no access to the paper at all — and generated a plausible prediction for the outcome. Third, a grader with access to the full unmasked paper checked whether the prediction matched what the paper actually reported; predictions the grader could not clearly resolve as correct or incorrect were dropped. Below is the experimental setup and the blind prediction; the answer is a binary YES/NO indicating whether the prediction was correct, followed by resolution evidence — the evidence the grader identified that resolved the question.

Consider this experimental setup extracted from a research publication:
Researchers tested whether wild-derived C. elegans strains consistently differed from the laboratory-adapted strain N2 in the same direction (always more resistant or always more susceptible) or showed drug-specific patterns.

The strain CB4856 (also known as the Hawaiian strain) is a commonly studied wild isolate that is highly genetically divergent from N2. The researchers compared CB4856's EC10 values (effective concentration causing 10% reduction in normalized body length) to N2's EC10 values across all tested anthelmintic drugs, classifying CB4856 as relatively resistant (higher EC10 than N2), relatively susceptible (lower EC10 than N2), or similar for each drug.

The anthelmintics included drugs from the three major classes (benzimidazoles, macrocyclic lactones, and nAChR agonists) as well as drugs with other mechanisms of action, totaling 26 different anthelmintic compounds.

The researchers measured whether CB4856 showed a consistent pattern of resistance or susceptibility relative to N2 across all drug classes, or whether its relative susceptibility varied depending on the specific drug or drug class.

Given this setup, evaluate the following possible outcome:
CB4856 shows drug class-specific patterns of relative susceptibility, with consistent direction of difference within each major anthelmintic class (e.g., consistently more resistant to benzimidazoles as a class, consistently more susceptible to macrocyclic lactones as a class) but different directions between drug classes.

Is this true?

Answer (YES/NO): NO